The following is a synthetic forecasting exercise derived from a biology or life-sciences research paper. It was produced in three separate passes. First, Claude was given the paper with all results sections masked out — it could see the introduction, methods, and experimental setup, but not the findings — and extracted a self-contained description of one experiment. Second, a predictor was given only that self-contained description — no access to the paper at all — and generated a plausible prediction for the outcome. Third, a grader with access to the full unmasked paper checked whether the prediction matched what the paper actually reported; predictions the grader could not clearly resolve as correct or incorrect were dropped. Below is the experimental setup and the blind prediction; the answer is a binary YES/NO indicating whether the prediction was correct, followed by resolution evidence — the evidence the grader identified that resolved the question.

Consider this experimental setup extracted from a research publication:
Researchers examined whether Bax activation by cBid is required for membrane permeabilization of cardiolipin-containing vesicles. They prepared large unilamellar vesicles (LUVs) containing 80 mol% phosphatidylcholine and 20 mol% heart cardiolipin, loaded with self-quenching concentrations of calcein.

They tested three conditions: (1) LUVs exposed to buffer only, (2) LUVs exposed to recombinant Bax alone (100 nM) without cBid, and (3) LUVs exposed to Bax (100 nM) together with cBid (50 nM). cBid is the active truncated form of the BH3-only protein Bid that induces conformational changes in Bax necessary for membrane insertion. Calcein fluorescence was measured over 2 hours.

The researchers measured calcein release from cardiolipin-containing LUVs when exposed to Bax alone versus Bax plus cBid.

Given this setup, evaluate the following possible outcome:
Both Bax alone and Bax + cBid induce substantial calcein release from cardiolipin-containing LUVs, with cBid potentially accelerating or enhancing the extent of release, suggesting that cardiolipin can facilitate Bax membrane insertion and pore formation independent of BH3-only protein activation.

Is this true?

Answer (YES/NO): NO